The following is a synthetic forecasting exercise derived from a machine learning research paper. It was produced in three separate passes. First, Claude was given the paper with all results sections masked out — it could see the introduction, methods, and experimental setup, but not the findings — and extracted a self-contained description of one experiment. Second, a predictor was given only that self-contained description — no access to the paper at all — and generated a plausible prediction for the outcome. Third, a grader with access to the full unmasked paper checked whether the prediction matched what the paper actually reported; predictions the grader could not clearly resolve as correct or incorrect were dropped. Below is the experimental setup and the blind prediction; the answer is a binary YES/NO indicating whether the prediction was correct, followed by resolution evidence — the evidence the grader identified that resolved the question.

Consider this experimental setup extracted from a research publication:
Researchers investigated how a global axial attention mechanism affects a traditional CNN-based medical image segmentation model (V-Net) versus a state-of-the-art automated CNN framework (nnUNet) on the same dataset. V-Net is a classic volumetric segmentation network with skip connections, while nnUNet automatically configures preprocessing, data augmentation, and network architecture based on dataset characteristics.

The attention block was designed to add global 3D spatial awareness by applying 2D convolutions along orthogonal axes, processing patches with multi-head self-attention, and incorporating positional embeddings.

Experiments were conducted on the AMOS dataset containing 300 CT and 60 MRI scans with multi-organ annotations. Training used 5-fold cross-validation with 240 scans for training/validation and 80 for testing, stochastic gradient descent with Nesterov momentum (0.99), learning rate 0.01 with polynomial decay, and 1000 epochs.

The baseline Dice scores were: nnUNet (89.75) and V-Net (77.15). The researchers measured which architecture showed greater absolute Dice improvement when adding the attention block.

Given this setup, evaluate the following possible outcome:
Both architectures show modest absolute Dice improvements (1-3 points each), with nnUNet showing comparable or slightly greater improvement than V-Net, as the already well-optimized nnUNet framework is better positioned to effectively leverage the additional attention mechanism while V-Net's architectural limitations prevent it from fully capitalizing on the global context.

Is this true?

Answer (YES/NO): NO